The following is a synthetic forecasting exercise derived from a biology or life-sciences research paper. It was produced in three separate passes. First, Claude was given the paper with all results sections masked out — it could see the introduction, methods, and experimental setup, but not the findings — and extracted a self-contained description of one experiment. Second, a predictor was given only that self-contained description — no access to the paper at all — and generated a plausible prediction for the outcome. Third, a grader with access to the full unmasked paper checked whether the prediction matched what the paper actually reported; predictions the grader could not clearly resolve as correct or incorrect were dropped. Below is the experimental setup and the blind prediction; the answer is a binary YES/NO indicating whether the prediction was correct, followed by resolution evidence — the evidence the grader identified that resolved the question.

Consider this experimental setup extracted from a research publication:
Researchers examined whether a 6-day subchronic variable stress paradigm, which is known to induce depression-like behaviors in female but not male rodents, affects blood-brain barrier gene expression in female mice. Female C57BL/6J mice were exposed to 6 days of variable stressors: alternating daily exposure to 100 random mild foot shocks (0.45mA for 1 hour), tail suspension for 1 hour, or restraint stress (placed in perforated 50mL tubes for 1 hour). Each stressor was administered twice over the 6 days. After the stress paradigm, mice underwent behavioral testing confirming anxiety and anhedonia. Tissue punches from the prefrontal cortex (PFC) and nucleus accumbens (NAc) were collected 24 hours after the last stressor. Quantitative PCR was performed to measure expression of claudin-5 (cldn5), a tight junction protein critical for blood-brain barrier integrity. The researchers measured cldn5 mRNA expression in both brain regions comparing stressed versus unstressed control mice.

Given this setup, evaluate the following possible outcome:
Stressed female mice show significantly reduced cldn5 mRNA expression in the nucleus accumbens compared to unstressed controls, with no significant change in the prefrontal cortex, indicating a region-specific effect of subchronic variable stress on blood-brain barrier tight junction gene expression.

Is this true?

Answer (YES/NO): NO